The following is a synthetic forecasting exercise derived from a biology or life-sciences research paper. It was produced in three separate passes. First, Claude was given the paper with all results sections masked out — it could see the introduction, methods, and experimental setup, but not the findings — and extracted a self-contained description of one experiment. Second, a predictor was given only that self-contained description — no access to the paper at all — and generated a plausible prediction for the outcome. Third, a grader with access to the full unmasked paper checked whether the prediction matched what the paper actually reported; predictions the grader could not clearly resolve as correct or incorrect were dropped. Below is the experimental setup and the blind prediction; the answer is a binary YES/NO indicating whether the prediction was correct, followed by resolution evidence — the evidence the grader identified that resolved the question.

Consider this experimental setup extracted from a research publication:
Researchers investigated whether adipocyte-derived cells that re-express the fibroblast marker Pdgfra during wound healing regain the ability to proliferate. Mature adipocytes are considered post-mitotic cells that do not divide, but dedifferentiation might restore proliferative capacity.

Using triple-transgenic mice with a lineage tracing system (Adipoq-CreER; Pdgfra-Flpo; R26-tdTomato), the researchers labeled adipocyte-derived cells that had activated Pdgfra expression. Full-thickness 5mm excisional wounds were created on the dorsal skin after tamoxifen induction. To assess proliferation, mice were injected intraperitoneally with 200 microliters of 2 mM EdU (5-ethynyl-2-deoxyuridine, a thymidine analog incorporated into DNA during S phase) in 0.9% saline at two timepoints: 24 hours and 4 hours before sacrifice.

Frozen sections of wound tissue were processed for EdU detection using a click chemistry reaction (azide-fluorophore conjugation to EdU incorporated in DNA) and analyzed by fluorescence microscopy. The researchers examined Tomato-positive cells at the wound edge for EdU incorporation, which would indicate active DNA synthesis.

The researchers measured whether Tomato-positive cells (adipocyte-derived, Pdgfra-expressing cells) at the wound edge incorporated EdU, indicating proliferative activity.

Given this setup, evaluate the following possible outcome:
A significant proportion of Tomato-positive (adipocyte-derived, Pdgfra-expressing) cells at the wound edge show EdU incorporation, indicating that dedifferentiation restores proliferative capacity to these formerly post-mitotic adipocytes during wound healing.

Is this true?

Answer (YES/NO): NO